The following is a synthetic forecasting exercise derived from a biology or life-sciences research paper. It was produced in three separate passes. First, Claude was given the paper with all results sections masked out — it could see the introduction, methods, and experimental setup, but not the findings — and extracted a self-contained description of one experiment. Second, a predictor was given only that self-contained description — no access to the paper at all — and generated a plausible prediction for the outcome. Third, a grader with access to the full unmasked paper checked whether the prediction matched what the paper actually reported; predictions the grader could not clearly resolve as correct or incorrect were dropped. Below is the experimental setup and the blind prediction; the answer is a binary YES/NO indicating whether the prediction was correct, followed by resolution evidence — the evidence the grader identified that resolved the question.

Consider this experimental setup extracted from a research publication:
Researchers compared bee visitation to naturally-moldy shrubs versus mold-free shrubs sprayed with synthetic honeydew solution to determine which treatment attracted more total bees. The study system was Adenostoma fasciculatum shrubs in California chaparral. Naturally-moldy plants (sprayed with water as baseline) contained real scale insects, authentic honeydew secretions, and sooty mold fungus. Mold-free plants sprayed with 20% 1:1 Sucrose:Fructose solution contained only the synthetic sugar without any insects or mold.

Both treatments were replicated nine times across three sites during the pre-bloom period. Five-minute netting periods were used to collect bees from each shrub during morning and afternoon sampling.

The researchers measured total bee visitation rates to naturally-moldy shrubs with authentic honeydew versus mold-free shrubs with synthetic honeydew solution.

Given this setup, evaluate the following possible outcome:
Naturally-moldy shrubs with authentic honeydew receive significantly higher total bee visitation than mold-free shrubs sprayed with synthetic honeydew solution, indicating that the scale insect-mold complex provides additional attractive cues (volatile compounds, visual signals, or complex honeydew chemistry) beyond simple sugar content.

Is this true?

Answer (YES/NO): NO